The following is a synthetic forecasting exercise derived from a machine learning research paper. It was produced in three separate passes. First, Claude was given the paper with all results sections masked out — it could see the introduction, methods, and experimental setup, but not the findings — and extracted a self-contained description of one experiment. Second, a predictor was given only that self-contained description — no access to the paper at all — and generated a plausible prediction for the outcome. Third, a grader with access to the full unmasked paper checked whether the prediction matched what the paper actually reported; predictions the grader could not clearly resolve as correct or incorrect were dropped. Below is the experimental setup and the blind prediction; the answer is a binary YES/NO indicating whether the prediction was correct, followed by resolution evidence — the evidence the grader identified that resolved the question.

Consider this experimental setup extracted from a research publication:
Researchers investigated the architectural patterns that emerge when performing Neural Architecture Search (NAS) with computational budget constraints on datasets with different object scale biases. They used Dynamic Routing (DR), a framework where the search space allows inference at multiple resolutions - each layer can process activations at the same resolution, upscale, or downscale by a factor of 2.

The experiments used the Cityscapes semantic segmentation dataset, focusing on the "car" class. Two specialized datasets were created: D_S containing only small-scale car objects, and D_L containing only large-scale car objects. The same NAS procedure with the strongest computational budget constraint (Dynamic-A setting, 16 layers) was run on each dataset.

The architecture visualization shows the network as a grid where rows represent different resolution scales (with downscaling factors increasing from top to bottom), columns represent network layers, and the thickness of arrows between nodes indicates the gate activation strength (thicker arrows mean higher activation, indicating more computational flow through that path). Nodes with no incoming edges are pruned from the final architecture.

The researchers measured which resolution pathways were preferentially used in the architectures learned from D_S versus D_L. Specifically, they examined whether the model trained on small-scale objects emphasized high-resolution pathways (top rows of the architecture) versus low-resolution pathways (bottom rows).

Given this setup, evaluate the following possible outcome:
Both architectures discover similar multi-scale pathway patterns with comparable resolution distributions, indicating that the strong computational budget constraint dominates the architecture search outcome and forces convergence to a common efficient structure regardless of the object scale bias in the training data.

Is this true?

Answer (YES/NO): NO